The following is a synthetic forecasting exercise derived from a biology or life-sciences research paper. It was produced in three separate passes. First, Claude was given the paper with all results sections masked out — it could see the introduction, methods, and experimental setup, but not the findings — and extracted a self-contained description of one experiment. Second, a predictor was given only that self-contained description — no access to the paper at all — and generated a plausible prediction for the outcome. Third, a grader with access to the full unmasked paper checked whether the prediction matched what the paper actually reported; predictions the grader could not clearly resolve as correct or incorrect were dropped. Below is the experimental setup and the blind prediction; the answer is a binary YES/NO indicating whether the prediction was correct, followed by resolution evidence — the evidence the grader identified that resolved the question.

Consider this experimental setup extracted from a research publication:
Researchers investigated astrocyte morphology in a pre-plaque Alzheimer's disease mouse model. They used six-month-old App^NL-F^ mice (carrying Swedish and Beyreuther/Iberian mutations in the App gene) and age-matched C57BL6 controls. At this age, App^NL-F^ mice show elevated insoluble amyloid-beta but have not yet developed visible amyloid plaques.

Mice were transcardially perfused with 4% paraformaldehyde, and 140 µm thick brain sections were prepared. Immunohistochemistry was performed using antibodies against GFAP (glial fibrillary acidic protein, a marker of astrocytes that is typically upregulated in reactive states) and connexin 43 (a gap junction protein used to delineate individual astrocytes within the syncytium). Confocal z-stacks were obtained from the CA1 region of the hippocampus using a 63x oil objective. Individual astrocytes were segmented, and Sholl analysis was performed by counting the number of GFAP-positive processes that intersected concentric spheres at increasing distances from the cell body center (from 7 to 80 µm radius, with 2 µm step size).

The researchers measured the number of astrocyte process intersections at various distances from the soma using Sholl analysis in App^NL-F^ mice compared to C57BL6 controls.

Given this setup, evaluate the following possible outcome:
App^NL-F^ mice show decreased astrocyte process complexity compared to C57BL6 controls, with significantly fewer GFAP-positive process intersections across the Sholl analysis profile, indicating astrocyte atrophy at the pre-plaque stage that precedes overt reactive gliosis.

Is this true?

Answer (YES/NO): NO